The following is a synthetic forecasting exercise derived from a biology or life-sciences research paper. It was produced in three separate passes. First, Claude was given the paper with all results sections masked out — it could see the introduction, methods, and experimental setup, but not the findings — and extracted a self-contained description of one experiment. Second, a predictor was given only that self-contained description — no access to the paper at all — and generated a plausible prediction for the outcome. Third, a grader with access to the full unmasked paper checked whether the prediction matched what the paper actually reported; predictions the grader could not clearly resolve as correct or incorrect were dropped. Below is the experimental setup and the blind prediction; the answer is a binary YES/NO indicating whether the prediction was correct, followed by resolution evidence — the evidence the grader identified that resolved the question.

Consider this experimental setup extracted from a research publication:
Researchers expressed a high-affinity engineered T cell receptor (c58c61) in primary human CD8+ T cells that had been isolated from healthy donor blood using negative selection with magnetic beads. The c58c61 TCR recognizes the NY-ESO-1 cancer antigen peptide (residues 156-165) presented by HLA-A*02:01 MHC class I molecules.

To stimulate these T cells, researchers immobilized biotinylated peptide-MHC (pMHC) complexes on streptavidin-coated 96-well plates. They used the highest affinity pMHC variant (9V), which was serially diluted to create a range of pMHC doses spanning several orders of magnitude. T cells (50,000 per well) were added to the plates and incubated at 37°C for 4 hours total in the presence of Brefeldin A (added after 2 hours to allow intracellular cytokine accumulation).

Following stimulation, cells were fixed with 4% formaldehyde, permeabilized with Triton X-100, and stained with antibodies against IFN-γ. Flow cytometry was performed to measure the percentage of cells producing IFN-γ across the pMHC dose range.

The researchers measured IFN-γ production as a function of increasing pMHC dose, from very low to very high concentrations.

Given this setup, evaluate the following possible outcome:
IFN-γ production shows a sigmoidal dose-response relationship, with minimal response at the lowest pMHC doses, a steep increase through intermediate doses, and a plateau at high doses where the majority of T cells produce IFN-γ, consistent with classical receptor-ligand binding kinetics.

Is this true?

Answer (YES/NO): NO